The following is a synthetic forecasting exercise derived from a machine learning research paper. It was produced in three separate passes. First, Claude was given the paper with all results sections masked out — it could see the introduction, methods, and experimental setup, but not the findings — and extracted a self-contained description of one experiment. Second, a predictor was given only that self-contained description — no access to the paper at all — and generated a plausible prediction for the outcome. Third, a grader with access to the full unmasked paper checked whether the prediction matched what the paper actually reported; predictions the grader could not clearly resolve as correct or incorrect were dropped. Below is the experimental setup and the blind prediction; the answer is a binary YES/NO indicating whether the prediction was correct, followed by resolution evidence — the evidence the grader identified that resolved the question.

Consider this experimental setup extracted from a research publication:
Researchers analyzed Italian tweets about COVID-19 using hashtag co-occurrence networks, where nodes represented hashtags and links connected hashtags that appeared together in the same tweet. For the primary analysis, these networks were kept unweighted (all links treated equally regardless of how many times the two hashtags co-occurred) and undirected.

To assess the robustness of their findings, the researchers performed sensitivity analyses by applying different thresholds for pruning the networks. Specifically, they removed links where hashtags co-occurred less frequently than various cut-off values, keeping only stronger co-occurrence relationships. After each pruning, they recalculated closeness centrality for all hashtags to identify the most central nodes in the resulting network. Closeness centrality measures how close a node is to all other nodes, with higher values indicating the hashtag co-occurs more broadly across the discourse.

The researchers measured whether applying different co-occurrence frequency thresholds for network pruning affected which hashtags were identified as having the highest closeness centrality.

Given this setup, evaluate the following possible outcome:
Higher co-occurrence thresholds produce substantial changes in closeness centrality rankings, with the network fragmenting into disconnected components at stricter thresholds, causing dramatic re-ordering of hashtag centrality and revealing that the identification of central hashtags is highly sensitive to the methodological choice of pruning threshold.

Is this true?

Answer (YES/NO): NO